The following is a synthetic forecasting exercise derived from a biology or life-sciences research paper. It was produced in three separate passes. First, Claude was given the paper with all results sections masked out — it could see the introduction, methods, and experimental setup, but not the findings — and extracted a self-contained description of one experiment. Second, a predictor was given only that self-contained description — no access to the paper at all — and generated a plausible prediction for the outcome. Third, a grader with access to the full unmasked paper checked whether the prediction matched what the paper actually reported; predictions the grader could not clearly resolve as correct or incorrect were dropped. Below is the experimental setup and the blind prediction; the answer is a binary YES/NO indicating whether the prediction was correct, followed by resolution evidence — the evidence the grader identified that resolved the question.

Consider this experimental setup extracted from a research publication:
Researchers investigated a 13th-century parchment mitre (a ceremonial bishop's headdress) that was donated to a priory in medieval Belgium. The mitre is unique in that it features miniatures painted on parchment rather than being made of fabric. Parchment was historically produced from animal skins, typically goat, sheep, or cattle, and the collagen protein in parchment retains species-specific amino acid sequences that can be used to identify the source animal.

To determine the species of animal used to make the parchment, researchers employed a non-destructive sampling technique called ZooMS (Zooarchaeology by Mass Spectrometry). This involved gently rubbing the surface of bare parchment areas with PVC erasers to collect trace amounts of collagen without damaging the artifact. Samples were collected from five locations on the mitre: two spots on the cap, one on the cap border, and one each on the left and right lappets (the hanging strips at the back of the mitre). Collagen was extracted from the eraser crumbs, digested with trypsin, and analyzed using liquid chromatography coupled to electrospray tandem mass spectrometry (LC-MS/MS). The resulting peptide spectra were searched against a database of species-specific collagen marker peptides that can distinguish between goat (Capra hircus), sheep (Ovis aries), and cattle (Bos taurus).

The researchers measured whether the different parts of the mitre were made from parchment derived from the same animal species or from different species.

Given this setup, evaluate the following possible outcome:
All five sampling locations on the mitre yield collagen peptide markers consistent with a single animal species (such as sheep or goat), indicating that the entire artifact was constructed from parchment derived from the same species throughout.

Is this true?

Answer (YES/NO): NO